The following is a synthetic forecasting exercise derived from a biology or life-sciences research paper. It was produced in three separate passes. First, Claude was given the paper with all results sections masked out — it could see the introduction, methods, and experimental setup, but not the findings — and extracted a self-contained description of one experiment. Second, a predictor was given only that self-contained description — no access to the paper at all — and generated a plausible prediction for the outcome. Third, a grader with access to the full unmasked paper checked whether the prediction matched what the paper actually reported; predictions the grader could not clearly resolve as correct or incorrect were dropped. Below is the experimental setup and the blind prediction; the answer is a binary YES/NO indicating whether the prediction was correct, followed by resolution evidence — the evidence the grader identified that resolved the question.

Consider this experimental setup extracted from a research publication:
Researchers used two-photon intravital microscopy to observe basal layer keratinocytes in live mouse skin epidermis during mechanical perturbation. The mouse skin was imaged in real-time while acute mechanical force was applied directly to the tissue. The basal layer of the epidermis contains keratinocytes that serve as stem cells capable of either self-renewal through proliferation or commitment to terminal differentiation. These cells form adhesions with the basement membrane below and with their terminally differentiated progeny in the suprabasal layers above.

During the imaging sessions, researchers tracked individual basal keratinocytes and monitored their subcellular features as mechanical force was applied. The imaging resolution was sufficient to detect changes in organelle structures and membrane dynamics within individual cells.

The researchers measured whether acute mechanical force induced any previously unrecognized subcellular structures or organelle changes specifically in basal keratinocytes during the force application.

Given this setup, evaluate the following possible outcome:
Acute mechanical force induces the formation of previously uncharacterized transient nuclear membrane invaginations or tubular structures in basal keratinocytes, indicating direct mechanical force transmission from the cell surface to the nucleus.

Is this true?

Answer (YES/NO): NO